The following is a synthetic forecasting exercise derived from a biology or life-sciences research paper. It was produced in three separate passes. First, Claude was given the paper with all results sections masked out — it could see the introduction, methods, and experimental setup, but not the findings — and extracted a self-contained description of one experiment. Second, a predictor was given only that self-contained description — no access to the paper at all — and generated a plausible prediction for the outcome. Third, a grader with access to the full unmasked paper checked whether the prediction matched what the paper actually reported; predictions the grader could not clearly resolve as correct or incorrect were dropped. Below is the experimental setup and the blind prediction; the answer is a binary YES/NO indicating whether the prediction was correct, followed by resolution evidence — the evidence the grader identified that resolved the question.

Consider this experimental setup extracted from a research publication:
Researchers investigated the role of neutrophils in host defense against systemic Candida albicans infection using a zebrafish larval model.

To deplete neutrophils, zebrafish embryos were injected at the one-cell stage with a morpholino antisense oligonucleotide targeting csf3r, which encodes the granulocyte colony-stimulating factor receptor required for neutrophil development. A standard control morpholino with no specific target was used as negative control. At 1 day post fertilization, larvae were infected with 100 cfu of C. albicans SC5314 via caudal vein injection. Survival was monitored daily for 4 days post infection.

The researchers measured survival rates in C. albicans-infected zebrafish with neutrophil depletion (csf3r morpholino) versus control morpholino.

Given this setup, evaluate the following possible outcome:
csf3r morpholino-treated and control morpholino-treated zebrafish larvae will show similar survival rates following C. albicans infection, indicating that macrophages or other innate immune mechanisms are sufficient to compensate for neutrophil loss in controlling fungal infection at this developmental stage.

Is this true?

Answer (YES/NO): NO